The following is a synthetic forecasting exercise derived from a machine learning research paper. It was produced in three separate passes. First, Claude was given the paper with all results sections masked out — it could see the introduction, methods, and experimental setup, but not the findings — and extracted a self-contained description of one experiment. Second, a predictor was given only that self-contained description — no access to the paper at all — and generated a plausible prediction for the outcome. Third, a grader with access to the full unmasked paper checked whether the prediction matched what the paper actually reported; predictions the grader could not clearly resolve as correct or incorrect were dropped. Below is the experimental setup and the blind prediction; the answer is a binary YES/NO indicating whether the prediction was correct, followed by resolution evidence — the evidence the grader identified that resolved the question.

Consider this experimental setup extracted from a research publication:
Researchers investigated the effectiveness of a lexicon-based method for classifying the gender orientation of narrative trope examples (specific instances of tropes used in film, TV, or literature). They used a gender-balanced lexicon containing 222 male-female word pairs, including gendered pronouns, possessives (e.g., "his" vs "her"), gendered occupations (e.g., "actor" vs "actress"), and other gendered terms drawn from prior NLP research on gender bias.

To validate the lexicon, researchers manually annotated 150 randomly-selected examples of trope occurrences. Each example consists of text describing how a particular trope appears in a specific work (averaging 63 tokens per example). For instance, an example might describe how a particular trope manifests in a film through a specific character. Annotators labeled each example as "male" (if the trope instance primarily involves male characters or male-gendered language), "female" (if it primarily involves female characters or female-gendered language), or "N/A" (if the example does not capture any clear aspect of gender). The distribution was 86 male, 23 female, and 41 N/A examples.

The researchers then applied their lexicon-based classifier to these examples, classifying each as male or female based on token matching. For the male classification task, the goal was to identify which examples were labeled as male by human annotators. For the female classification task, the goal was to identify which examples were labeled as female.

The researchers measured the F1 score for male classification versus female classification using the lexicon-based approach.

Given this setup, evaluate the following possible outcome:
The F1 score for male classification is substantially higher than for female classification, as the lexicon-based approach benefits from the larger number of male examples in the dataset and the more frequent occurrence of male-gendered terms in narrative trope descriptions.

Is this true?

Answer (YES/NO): YES